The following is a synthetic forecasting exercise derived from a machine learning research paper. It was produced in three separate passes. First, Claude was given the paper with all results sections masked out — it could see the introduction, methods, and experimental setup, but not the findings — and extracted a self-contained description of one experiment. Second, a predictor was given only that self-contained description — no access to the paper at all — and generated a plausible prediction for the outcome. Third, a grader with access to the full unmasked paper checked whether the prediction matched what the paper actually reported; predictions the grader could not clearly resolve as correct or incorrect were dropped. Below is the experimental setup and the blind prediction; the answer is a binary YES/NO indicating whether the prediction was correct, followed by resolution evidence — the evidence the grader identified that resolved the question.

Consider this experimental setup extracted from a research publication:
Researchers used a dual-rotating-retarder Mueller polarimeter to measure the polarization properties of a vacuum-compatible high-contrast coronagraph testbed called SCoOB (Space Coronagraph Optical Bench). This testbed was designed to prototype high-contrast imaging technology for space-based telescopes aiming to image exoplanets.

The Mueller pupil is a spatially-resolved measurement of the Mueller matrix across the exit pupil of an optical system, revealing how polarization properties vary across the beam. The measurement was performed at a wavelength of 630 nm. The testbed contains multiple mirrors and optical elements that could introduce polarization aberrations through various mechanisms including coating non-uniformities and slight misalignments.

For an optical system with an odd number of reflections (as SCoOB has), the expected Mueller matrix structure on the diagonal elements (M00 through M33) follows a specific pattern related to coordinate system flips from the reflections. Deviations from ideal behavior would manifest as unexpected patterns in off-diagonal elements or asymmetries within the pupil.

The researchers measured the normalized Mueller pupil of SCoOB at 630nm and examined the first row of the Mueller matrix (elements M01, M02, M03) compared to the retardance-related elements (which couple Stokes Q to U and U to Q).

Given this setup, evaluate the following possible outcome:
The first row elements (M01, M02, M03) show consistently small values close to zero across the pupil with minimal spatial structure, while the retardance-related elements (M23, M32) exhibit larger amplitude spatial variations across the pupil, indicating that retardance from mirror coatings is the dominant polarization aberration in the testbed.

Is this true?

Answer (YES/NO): NO